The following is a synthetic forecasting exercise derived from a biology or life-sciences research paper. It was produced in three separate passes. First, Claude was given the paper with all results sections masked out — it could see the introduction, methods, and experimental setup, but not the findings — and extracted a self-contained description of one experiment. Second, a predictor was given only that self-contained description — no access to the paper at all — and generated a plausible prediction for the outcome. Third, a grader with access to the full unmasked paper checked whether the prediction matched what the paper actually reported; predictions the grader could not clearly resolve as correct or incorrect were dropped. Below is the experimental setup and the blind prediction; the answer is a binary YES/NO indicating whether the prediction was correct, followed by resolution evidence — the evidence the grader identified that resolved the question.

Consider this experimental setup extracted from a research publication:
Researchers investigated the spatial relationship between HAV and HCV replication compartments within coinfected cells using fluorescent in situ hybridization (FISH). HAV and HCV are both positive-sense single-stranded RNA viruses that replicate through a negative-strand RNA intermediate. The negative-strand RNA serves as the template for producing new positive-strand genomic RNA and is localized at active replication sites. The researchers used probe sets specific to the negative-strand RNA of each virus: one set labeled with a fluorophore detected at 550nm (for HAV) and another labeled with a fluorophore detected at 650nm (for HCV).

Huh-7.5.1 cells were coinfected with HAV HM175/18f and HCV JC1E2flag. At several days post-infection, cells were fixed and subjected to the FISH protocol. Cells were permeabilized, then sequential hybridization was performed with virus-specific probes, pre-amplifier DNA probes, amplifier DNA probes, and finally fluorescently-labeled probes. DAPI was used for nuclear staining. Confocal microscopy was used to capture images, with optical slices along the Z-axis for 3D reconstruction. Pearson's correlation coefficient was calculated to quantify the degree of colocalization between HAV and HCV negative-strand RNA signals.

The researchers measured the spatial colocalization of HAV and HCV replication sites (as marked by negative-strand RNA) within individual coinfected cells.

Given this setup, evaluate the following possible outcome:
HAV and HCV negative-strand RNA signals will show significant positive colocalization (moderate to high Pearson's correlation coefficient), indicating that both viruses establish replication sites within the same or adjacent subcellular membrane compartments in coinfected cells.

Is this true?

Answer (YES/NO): NO